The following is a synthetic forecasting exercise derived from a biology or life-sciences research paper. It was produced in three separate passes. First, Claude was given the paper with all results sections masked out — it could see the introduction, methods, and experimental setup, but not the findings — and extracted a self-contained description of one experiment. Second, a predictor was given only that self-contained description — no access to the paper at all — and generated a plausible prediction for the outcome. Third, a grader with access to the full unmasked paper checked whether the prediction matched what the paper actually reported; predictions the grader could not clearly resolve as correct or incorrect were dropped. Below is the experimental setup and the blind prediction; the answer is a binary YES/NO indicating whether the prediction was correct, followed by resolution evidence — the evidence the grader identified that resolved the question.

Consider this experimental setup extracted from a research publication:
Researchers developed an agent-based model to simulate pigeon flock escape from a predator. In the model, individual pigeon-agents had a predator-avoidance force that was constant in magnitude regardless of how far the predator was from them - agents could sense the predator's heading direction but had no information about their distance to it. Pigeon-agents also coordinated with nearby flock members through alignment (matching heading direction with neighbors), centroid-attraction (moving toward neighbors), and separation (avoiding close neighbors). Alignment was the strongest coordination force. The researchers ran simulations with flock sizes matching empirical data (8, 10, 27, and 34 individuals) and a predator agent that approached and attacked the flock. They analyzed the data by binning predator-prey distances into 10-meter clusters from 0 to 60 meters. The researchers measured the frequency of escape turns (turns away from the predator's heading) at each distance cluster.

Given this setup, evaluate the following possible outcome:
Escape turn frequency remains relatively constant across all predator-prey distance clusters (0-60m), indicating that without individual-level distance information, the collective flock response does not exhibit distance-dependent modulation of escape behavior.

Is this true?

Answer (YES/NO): NO